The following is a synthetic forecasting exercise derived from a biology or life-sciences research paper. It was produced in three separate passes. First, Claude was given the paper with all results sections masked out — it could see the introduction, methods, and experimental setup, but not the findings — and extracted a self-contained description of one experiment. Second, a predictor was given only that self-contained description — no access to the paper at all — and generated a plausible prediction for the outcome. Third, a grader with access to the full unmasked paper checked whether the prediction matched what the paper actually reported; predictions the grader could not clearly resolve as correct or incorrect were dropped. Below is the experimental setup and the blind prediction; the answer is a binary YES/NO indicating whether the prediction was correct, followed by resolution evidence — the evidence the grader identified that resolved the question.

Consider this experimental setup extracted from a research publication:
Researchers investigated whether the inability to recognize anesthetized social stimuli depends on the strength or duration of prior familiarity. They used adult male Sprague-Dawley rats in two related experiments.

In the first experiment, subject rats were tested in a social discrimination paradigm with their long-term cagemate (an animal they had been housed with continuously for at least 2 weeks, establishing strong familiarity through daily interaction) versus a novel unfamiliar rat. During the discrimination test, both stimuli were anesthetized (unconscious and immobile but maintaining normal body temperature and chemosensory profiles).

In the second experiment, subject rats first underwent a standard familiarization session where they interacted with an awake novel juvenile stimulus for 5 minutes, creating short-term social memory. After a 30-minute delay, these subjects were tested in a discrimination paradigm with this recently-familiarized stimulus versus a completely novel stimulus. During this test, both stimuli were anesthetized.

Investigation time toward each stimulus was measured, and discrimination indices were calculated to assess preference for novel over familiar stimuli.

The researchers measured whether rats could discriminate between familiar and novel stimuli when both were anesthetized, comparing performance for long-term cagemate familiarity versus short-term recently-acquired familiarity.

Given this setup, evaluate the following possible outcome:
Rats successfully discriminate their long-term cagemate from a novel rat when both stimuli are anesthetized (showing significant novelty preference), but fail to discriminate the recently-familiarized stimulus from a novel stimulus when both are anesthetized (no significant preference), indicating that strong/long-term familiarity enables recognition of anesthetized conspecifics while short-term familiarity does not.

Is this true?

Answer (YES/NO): NO